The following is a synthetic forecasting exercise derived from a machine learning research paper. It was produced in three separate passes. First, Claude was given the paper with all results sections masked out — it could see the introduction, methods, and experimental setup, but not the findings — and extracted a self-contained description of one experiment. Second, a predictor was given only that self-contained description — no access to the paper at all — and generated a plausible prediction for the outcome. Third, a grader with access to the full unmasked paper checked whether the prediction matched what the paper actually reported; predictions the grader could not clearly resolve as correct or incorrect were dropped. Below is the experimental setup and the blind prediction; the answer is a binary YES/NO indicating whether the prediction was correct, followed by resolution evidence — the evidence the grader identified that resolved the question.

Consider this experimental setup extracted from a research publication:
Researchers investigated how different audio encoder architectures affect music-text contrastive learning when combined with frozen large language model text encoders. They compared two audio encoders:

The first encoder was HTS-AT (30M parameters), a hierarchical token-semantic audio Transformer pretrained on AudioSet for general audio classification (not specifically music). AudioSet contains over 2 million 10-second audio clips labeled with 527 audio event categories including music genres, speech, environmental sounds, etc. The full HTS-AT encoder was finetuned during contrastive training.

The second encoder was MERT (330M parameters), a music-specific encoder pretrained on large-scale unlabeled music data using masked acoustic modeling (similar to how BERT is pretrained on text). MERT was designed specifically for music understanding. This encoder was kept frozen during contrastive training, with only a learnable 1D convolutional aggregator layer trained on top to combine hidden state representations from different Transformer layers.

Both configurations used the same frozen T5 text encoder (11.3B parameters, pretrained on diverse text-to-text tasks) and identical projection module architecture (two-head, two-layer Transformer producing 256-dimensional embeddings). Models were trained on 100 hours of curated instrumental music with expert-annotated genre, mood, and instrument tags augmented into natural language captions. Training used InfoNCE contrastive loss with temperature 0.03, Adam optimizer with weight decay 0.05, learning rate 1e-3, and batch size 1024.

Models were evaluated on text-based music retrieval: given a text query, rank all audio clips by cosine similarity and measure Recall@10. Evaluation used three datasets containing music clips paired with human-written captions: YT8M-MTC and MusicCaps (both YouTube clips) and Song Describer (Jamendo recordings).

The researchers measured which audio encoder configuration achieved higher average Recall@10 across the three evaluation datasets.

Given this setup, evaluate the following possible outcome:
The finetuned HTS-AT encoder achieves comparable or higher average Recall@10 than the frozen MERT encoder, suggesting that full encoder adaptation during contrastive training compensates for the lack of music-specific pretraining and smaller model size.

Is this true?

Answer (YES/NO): NO